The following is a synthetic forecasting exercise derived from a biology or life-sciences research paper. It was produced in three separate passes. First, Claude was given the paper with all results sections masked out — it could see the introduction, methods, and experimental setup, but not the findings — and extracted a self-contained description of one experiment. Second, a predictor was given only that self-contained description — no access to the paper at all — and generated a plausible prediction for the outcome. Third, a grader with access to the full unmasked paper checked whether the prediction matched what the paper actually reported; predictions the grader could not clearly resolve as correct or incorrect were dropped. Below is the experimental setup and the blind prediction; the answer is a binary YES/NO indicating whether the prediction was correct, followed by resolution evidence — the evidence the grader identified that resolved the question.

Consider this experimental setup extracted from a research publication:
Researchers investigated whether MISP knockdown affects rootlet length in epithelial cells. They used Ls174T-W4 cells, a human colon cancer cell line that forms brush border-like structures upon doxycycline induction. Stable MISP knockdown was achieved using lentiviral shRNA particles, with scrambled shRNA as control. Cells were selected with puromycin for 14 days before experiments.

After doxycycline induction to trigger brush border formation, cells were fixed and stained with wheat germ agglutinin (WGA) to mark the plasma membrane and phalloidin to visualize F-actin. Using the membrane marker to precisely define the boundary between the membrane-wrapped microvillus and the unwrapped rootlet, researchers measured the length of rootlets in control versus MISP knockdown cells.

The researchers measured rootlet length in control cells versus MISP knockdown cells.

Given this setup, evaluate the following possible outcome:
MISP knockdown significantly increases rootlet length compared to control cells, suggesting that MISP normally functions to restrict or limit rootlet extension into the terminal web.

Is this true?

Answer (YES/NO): NO